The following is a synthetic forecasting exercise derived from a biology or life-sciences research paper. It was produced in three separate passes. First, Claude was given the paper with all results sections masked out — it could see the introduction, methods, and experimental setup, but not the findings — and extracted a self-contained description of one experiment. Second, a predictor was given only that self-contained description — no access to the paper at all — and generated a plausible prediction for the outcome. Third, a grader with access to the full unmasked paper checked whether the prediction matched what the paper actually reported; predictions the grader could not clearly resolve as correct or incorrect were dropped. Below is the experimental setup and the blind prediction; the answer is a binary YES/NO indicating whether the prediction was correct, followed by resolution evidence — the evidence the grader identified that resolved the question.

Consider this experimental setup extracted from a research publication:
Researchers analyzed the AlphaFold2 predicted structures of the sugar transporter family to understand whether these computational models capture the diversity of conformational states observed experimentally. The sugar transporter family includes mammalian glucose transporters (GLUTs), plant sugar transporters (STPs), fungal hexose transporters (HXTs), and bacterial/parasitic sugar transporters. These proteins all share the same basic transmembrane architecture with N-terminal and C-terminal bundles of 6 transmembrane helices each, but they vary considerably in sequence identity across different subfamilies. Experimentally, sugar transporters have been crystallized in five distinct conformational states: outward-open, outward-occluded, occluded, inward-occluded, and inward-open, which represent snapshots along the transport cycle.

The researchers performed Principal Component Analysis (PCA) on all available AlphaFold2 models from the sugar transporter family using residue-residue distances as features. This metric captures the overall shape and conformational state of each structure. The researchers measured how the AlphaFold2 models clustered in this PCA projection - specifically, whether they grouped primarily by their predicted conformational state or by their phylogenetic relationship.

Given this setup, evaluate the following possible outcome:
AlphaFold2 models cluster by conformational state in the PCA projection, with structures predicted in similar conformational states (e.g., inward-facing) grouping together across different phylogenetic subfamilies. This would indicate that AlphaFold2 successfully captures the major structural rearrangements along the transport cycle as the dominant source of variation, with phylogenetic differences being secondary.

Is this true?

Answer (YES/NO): NO